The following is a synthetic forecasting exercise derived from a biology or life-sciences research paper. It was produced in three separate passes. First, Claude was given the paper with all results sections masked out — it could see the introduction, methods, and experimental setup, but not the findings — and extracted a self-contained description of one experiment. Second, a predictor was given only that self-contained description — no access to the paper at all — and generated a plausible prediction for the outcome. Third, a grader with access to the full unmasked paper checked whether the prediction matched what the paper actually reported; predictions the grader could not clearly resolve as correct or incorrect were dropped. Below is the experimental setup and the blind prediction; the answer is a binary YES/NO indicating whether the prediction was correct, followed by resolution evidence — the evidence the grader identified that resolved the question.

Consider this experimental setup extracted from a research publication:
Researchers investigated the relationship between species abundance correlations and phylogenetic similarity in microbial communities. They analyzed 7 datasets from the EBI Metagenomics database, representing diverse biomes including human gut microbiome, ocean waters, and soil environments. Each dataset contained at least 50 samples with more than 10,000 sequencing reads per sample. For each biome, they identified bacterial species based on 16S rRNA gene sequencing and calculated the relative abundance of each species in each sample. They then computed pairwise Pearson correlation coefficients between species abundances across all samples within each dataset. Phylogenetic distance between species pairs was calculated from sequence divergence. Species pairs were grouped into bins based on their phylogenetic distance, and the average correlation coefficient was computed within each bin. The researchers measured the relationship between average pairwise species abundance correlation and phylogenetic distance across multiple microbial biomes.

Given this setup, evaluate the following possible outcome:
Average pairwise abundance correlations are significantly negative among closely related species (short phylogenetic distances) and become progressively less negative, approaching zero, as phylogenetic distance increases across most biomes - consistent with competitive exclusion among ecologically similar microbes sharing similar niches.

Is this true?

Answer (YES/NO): NO